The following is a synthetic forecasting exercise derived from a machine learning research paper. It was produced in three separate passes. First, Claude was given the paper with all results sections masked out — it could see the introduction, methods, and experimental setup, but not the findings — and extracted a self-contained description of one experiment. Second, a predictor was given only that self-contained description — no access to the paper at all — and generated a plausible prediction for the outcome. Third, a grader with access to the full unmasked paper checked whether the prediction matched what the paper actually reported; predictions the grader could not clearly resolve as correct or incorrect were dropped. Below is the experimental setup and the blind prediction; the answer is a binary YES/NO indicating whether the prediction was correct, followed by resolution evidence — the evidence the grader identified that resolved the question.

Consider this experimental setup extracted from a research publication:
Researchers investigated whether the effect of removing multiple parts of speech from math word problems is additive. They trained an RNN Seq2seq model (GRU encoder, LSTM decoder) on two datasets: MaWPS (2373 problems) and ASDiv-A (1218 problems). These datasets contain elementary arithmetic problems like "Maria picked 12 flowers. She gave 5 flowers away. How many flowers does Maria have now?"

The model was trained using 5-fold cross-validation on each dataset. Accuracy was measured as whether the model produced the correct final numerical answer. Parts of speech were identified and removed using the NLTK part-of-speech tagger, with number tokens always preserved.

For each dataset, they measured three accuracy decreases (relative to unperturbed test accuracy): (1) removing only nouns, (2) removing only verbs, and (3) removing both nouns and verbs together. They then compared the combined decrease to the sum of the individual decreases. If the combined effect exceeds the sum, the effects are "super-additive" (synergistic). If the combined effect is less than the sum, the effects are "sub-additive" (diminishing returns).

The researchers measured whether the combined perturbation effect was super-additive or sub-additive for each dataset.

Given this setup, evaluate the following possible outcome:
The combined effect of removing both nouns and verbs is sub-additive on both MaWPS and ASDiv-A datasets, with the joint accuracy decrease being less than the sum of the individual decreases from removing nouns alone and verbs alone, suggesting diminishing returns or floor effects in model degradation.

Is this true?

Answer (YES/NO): NO